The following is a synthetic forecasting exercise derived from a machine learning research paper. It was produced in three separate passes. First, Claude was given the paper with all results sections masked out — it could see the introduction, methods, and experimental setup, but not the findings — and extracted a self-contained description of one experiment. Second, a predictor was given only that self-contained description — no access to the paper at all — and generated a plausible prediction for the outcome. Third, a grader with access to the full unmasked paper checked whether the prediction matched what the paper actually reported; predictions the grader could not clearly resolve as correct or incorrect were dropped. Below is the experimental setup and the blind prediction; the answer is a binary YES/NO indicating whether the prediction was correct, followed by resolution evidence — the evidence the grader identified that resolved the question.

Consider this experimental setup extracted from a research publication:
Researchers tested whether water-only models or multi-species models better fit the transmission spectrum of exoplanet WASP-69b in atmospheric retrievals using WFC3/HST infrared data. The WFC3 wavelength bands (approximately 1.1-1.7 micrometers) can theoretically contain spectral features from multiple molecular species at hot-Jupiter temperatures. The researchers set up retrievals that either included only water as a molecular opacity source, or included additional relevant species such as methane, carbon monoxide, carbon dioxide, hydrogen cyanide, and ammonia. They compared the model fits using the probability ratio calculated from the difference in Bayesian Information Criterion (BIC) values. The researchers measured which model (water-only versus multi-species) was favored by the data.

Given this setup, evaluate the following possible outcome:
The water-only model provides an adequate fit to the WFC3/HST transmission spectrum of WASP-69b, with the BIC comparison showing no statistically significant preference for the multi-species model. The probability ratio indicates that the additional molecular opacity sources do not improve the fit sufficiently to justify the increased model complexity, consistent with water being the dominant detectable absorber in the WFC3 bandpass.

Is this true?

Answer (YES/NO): YES